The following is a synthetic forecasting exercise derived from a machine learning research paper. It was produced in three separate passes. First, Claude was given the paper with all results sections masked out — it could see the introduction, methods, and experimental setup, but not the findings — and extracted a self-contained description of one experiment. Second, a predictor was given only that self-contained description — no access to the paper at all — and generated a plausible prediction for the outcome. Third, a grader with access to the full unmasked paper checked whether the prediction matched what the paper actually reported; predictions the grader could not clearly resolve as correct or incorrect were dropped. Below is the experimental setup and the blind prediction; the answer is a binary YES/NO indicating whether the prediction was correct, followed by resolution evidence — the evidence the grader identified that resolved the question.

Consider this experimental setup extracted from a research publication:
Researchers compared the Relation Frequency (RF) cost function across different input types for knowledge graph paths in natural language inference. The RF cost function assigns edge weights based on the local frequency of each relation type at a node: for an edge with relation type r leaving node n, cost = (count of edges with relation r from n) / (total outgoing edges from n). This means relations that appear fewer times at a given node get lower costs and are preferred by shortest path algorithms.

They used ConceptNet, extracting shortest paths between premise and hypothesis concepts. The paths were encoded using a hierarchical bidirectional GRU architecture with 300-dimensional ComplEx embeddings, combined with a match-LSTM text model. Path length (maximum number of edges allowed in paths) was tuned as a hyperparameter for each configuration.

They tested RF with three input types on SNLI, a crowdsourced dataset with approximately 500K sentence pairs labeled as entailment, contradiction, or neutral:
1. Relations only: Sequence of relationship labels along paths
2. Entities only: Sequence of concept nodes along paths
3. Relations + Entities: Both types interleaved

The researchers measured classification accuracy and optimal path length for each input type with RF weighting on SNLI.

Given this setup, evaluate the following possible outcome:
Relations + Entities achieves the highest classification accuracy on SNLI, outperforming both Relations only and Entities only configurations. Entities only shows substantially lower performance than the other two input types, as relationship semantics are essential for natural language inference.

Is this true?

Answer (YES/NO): NO